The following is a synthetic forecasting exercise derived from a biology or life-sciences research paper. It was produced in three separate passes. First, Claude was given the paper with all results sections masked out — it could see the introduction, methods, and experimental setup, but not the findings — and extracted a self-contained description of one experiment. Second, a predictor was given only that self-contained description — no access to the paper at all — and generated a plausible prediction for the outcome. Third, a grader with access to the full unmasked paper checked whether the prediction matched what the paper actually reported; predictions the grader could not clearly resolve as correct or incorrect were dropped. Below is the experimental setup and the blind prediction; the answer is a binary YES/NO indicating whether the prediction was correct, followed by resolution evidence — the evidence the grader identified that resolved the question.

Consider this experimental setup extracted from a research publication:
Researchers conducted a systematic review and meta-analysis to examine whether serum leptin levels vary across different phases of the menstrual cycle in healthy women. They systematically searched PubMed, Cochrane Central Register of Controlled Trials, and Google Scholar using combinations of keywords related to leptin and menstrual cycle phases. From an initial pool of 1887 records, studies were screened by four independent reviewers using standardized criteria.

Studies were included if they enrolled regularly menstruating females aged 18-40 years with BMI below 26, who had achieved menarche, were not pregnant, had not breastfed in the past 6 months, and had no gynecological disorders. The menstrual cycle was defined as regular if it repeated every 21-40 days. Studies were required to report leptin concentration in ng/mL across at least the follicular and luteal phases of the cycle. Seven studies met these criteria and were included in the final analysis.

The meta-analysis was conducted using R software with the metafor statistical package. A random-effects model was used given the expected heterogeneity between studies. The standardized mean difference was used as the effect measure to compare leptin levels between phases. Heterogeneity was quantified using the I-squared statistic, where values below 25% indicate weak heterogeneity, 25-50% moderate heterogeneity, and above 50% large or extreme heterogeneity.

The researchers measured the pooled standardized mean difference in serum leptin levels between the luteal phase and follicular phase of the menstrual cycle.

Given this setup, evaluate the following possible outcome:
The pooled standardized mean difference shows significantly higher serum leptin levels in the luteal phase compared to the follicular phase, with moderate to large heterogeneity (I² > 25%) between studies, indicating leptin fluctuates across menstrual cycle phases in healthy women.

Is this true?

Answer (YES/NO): YES